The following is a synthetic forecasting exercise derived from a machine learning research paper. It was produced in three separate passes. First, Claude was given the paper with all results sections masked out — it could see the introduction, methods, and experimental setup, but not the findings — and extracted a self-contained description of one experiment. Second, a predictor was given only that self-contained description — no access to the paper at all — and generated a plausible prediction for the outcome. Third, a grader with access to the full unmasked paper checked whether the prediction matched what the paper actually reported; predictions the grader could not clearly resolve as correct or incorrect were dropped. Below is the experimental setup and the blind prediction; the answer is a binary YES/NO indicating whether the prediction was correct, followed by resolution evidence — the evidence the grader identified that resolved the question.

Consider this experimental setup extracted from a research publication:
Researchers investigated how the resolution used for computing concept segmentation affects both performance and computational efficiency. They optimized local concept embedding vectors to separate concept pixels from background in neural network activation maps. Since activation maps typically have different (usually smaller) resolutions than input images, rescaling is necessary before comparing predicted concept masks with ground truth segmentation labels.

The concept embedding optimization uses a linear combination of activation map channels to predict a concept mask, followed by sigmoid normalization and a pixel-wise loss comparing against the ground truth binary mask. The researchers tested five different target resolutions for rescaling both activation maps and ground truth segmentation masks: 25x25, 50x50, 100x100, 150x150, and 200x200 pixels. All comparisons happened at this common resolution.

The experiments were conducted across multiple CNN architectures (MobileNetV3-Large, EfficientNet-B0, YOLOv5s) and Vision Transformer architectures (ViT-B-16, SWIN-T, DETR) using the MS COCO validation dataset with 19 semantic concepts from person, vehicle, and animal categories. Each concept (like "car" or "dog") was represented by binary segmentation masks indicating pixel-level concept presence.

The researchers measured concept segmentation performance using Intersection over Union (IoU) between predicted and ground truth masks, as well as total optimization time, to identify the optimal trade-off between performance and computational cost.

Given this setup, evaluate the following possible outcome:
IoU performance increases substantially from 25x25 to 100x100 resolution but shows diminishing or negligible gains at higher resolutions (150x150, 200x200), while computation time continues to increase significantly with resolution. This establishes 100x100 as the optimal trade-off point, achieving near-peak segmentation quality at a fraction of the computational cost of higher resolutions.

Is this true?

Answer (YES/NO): NO